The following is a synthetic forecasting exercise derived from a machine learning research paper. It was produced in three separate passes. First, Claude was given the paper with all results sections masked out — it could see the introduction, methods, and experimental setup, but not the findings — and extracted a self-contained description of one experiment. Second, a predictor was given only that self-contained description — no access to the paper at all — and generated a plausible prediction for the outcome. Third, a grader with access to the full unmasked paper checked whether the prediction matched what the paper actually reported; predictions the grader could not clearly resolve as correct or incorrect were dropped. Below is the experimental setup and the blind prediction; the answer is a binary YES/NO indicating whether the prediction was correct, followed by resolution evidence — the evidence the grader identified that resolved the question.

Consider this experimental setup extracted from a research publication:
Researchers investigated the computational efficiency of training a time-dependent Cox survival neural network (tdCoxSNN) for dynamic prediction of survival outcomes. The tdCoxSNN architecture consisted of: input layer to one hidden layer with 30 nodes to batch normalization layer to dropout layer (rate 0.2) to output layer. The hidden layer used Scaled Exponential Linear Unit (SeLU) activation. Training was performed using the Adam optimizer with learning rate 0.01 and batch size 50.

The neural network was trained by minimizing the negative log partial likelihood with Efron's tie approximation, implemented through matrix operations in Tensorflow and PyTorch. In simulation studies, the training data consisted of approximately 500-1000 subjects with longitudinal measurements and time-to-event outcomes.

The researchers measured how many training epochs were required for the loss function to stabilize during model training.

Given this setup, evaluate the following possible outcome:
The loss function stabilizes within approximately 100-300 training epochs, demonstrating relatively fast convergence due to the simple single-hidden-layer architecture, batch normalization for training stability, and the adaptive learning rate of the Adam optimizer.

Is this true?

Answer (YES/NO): NO